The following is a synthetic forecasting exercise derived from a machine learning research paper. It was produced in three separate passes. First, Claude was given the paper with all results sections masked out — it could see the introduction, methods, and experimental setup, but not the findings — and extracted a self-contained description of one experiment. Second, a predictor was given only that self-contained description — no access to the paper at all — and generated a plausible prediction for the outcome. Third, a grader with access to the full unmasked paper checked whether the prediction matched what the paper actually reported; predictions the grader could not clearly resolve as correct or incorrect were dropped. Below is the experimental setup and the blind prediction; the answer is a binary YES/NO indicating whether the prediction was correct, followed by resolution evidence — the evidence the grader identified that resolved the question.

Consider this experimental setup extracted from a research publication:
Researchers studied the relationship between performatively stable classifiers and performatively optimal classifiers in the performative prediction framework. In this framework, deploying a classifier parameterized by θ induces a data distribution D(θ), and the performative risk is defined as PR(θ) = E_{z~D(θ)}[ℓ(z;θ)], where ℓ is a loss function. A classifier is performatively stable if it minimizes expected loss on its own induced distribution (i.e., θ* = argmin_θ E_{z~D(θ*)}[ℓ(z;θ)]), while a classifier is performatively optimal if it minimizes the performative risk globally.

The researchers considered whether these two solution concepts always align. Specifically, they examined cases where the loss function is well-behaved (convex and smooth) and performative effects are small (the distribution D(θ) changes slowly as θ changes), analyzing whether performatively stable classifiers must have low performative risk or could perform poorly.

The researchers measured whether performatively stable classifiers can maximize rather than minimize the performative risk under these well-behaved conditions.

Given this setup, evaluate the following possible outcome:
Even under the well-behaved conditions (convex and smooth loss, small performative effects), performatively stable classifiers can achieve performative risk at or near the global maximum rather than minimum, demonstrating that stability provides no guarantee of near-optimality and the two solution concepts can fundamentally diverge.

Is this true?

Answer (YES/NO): YES